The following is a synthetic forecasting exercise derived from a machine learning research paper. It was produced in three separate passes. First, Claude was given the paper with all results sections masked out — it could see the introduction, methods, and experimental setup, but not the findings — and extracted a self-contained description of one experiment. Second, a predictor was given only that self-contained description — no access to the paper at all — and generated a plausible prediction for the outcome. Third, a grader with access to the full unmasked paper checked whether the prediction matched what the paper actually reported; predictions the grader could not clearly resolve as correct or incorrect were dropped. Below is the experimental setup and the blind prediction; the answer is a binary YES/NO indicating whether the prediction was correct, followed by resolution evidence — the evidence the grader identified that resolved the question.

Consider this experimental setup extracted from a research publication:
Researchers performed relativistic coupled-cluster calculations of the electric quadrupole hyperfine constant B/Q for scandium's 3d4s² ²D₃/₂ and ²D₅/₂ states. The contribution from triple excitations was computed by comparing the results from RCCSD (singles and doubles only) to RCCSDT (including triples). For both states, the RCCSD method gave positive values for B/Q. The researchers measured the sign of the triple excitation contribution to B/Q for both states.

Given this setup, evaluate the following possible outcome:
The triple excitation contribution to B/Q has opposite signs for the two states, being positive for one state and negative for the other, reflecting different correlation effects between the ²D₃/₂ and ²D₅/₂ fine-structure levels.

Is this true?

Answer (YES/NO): NO